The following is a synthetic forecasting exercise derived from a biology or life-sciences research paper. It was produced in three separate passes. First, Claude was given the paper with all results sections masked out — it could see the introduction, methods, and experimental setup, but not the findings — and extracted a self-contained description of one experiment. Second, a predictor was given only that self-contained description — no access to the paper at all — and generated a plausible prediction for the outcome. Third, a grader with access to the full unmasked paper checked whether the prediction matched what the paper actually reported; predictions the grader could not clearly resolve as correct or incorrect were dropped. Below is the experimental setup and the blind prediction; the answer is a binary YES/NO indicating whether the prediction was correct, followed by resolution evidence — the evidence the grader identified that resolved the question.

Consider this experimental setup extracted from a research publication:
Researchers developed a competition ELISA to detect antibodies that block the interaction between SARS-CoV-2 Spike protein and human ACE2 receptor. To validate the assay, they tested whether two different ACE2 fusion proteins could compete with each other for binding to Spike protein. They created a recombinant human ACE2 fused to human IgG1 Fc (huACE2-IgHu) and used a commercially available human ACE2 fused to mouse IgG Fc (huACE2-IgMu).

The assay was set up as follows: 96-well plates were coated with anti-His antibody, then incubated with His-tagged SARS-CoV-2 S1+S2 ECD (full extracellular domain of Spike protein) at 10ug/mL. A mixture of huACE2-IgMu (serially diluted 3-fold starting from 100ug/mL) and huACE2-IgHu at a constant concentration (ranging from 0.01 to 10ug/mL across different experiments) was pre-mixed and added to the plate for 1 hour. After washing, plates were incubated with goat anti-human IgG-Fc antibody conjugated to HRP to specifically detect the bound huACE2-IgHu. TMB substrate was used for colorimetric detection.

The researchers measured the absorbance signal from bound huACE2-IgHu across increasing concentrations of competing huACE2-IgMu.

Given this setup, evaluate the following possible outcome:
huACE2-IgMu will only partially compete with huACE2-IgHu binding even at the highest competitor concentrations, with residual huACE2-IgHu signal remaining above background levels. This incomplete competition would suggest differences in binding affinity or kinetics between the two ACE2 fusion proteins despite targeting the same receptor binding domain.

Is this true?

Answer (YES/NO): NO